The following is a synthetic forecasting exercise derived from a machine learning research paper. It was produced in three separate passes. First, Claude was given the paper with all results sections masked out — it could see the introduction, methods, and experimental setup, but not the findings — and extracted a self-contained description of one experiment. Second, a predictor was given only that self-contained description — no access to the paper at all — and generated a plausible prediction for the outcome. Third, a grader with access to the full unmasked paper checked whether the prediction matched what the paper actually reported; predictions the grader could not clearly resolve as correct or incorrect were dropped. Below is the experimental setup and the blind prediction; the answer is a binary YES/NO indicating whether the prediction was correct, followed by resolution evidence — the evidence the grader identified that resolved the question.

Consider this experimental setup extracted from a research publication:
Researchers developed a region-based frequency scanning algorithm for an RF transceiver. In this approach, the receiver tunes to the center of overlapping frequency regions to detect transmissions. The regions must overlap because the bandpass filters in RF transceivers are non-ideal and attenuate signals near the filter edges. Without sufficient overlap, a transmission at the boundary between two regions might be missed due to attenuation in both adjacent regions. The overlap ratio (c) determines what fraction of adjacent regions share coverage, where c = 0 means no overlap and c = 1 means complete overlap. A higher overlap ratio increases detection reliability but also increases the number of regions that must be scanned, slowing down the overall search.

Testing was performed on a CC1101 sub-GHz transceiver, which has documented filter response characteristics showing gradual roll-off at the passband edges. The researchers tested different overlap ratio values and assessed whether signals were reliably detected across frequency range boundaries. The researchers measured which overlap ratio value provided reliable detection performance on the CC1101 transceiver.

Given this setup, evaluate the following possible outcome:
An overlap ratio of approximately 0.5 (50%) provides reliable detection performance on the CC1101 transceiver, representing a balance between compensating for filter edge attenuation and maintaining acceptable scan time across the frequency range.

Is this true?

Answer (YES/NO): NO